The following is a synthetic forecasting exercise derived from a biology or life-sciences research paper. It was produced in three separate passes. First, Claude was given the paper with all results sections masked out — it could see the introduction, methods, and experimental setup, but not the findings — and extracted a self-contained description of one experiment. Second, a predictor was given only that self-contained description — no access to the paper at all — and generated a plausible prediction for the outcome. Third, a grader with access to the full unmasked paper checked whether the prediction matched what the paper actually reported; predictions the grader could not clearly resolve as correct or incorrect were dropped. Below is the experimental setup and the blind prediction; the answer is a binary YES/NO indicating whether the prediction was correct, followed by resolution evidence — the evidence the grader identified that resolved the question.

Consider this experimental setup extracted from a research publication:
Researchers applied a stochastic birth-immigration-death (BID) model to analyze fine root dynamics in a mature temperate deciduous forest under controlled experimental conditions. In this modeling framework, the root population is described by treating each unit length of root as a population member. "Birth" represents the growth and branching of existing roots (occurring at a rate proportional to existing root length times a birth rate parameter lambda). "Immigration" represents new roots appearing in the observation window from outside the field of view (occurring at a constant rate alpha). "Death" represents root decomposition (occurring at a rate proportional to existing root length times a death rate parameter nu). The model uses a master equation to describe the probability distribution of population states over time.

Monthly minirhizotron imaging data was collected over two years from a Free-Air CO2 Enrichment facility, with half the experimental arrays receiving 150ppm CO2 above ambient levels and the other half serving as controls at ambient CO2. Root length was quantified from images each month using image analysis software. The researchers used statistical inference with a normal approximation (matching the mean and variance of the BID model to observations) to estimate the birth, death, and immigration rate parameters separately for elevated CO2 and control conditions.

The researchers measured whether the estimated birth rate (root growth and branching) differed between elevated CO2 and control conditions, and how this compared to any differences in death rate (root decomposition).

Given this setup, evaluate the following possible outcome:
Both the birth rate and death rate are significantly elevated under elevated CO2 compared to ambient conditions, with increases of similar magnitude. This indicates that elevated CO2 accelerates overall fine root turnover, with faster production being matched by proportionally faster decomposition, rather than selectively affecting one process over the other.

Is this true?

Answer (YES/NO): NO